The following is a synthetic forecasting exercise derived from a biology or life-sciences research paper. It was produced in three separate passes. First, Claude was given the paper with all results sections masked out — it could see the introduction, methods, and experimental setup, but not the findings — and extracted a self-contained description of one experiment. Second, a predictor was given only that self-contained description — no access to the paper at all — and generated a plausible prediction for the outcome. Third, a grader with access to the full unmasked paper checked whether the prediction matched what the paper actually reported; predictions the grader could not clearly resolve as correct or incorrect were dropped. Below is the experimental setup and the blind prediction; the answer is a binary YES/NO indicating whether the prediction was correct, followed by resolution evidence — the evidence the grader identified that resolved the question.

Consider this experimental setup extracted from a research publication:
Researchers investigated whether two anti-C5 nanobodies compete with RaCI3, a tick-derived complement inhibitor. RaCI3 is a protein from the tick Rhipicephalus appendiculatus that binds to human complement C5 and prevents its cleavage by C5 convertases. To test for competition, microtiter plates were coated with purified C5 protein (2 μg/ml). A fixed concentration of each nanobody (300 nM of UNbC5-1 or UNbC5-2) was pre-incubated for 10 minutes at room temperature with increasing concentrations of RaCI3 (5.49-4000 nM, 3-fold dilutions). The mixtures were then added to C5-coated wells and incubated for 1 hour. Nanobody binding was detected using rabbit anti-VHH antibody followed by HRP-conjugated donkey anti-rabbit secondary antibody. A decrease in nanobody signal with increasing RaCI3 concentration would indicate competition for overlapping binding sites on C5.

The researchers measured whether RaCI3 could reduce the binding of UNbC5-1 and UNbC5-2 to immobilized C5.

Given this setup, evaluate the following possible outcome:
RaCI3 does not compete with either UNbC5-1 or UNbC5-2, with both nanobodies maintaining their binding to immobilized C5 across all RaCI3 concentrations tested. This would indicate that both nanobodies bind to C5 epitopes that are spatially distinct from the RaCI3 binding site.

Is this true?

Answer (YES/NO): NO